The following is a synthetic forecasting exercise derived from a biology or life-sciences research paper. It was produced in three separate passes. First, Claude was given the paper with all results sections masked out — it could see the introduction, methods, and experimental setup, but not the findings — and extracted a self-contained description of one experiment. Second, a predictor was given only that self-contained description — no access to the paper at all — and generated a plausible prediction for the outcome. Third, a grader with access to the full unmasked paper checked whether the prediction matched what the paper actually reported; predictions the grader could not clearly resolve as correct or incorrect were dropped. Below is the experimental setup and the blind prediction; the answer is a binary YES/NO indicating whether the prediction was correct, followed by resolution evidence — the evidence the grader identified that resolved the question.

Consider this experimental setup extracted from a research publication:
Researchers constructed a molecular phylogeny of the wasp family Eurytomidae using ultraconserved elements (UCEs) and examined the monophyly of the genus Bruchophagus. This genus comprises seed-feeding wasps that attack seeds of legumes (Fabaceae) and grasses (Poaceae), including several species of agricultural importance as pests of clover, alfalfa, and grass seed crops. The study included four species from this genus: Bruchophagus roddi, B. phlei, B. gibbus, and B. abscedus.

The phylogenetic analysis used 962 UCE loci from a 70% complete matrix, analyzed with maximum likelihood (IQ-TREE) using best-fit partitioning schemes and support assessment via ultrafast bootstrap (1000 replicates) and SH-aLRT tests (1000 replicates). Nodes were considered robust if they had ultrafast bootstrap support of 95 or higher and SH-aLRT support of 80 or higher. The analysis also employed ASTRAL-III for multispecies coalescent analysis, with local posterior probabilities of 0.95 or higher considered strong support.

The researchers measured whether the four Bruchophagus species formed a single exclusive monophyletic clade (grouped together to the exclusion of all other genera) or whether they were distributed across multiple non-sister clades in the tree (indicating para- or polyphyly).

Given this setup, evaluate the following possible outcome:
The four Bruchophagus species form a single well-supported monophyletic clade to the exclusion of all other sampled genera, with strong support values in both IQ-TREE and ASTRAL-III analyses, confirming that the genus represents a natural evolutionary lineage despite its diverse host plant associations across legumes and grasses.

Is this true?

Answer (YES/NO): NO